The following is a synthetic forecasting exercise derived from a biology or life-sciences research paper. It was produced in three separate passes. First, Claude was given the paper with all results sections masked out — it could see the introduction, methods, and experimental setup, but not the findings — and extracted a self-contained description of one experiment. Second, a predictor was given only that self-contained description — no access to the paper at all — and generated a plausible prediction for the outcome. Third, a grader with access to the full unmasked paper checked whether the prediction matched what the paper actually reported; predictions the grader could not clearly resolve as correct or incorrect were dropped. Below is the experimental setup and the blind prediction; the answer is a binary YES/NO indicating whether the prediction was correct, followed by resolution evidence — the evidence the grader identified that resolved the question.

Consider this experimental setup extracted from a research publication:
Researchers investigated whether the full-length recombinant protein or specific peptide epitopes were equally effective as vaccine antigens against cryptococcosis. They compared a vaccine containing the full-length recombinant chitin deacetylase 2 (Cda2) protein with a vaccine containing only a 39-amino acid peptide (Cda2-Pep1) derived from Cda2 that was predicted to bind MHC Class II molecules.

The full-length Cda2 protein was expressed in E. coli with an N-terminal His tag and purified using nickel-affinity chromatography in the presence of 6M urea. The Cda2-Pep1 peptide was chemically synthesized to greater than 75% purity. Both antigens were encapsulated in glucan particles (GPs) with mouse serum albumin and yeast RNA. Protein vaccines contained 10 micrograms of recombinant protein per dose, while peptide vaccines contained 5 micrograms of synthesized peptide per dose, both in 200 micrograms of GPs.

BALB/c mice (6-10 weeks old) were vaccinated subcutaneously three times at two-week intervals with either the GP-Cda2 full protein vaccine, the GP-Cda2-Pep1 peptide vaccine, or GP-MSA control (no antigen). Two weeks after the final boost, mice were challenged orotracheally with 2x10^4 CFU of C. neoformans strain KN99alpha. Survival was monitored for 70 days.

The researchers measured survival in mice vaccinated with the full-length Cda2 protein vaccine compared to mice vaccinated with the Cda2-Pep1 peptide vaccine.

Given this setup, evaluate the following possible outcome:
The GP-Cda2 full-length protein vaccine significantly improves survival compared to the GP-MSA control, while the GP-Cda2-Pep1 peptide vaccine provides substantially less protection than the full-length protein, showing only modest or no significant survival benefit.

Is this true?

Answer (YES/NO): NO